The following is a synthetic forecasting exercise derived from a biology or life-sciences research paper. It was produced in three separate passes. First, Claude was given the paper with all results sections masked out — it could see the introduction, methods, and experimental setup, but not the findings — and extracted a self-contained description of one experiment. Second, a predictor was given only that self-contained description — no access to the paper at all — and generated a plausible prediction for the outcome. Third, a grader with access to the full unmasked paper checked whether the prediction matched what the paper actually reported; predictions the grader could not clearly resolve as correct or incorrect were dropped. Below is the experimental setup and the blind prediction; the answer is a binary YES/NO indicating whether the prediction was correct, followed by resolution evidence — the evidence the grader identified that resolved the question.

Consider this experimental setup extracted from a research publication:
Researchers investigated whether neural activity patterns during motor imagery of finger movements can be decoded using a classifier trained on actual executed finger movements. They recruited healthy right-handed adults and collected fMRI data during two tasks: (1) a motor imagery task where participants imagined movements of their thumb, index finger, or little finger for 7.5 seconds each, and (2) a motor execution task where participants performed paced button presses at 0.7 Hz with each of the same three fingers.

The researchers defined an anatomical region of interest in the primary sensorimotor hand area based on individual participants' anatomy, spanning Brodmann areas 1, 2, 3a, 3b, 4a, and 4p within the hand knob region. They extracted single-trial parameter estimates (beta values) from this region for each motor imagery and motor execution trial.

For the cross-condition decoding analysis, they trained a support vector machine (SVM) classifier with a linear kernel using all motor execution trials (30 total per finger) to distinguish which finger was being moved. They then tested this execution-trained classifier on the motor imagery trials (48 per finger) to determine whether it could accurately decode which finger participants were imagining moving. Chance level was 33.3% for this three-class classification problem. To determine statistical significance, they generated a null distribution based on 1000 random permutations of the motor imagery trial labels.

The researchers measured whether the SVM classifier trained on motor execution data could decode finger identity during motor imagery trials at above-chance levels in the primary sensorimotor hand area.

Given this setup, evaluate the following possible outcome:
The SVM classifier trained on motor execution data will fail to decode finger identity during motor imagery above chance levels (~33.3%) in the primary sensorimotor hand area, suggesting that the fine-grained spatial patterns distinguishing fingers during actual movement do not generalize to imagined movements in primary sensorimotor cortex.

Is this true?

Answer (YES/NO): NO